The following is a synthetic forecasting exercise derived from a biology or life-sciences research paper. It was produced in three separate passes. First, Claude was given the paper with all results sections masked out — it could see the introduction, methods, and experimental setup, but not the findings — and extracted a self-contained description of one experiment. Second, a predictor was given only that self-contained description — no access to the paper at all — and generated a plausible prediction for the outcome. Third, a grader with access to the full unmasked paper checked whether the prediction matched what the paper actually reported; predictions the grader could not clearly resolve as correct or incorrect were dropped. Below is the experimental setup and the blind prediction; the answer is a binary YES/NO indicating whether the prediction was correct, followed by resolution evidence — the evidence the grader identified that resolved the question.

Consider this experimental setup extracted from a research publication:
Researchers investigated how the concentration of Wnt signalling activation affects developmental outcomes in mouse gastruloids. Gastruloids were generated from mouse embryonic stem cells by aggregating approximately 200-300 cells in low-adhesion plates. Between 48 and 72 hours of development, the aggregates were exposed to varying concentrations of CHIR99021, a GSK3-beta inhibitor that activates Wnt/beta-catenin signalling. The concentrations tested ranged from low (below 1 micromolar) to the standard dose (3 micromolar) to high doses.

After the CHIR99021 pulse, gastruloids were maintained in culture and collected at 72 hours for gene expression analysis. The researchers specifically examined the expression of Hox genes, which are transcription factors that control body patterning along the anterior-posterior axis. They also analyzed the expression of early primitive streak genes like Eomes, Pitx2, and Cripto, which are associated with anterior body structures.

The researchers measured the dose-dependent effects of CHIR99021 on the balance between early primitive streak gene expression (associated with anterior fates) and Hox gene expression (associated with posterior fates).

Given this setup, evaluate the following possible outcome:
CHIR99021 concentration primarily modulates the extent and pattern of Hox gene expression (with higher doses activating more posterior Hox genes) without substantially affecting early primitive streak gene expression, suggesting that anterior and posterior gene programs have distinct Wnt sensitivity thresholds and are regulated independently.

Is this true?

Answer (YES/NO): NO